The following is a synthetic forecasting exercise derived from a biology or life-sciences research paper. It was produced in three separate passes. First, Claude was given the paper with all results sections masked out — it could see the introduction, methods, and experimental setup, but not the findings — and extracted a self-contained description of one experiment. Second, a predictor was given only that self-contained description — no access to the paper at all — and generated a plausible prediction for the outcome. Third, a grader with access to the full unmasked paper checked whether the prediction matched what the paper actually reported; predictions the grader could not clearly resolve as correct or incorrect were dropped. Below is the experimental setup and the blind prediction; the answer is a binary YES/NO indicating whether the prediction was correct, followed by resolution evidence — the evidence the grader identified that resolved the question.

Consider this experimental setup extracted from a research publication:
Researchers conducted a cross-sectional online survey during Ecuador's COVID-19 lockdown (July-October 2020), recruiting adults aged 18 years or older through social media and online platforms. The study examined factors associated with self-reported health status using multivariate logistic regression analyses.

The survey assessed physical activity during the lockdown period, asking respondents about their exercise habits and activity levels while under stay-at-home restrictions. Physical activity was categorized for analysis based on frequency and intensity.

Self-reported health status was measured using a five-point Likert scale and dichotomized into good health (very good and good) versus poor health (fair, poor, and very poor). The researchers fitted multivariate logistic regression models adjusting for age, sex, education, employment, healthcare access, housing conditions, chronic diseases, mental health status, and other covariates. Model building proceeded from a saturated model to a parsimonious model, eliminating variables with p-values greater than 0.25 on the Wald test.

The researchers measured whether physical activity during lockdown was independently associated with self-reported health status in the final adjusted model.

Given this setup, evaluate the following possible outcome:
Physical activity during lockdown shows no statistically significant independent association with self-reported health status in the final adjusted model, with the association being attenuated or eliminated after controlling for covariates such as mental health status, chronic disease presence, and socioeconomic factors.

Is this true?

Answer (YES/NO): YES